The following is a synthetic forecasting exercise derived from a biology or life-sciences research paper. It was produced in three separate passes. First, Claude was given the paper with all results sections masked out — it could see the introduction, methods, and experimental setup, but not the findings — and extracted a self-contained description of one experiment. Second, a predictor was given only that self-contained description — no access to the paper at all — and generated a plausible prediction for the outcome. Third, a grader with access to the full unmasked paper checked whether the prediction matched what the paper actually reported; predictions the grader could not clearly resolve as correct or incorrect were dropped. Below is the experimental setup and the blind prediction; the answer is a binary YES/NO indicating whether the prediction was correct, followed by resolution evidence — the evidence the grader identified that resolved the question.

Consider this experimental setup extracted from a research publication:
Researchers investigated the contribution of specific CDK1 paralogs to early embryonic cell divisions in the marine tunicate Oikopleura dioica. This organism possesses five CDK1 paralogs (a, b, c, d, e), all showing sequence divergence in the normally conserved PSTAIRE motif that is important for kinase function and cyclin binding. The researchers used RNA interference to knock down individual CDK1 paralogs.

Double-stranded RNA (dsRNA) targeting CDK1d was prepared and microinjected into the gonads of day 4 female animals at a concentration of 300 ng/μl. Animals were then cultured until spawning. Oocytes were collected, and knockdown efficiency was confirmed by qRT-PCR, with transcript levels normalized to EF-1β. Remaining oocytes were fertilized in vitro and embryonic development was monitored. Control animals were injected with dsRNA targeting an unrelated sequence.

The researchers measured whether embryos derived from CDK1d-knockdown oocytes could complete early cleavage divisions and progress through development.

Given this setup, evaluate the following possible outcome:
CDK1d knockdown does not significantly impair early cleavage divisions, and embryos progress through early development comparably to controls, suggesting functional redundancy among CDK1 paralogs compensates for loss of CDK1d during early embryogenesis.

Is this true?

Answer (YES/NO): NO